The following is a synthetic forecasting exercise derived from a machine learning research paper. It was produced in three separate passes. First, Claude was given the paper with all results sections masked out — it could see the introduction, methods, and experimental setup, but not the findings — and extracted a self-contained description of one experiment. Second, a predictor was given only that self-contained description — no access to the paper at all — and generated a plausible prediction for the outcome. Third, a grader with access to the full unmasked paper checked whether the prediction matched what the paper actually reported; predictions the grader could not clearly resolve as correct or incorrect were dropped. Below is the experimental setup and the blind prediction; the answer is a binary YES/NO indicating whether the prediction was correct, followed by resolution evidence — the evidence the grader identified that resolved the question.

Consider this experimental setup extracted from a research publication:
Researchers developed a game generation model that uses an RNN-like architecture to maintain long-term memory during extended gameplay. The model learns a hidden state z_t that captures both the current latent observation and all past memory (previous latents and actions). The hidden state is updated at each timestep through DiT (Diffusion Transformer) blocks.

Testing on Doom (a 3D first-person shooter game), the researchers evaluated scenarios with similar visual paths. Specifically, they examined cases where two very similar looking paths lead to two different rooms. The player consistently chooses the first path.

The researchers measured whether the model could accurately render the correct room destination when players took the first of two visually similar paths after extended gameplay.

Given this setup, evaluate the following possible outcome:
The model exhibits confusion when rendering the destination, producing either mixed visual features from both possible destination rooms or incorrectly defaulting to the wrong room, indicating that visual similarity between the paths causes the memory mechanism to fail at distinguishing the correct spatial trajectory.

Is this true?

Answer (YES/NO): YES